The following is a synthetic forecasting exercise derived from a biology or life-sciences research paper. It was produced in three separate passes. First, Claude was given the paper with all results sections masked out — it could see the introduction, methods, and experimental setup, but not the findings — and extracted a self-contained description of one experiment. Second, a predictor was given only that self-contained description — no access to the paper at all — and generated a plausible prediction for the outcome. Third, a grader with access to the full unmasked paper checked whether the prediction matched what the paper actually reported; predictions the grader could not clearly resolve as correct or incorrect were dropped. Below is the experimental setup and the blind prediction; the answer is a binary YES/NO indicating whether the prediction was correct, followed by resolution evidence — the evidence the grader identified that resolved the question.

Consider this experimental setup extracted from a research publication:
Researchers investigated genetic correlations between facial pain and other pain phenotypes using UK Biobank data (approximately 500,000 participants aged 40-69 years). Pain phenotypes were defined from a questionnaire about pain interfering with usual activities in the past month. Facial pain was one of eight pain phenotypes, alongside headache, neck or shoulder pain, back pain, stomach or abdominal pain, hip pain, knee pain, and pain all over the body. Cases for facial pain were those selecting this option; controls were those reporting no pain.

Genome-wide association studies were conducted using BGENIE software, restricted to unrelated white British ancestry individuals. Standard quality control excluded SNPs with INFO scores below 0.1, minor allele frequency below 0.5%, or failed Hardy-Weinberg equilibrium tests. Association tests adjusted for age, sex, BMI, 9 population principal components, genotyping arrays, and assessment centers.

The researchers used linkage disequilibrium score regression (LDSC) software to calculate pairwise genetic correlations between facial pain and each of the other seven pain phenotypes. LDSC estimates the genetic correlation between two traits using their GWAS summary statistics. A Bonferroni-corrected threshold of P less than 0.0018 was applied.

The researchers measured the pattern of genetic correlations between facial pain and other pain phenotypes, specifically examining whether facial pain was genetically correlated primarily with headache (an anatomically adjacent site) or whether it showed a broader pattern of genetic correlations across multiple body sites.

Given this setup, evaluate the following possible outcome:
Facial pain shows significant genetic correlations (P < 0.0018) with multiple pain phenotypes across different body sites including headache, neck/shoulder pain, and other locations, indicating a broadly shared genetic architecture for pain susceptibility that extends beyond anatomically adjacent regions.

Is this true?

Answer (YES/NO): YES